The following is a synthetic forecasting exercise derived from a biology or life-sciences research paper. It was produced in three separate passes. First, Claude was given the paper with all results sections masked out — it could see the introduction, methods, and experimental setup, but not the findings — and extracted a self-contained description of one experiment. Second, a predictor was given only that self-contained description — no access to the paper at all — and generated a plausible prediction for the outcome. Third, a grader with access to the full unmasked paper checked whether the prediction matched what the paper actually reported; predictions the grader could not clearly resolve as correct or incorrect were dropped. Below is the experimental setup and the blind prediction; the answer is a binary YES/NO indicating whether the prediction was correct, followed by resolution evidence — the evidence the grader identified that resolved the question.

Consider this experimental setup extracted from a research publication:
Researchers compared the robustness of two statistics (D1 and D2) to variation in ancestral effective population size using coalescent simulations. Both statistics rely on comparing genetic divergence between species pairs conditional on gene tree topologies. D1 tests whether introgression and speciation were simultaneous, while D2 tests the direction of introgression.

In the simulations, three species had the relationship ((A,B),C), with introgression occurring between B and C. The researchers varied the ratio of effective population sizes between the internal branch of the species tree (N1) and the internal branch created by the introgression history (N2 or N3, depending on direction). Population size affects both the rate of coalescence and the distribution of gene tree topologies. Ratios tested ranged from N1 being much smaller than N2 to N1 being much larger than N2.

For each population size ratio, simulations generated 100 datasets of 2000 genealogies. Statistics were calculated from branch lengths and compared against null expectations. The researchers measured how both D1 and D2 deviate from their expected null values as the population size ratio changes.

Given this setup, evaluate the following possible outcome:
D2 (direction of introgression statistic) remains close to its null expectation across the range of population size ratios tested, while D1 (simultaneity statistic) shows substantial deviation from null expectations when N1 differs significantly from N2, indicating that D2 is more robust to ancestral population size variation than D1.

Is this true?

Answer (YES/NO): NO